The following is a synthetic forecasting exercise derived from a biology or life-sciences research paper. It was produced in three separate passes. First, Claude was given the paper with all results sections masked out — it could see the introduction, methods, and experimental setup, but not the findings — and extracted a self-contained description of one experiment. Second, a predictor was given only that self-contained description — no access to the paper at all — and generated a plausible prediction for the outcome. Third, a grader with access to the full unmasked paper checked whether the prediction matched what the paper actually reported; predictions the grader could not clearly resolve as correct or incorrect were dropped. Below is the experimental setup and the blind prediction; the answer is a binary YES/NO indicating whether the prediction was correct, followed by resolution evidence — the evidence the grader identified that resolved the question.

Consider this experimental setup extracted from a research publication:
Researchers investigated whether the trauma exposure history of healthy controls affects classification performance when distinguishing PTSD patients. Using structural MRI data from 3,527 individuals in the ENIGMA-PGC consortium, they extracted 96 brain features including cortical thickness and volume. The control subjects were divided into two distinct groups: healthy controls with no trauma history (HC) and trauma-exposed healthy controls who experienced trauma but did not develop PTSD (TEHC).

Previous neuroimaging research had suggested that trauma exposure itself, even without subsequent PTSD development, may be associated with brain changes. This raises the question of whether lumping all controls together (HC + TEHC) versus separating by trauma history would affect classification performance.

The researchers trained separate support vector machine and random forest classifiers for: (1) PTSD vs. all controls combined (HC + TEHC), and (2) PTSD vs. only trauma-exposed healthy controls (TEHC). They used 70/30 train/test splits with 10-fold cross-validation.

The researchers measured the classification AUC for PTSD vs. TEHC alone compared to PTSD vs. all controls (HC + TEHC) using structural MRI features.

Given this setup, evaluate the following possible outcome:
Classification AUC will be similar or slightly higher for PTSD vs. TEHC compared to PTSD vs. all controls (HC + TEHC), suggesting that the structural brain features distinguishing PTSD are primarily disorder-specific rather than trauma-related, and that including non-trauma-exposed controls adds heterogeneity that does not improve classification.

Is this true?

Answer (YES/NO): NO